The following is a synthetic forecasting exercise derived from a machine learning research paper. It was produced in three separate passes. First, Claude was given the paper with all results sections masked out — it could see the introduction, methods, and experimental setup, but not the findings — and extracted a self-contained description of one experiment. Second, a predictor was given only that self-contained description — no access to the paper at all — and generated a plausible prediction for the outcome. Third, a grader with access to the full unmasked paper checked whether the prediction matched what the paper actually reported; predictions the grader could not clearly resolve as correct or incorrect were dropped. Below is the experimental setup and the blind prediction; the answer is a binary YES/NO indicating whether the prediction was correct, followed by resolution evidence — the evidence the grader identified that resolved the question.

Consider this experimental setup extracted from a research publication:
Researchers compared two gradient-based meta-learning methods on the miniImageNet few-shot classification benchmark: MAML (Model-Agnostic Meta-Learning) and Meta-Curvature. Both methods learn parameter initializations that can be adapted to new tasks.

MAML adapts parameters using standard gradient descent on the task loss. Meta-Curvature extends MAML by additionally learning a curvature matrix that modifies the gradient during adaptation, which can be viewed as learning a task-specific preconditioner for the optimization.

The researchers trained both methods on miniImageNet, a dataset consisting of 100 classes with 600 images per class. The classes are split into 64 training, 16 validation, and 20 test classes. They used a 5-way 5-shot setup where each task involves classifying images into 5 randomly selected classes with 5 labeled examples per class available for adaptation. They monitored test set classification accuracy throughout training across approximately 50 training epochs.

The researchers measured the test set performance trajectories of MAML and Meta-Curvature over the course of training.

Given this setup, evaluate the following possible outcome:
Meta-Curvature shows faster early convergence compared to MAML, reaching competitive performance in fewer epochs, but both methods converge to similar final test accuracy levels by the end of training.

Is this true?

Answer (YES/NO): NO